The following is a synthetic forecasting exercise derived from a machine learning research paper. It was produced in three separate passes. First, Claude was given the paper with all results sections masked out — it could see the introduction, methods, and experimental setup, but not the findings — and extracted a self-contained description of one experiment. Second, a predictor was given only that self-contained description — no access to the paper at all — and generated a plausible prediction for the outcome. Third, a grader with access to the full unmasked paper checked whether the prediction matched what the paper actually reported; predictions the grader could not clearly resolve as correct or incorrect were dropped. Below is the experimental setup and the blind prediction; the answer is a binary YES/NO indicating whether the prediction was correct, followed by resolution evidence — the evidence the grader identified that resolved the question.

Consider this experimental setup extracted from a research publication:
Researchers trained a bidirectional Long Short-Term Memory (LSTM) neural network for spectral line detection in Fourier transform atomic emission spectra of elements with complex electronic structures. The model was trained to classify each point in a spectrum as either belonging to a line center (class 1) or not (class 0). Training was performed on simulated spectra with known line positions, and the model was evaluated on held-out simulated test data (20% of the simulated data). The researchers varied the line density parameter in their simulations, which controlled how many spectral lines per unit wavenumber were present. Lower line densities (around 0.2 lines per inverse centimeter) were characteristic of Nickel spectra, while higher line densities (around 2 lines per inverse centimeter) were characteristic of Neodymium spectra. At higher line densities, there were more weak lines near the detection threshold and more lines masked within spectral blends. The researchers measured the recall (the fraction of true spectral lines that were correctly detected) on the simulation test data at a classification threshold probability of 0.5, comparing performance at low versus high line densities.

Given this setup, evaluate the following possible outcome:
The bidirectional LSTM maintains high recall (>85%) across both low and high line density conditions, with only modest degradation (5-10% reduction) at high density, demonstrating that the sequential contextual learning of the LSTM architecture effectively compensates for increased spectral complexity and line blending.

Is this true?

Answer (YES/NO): YES